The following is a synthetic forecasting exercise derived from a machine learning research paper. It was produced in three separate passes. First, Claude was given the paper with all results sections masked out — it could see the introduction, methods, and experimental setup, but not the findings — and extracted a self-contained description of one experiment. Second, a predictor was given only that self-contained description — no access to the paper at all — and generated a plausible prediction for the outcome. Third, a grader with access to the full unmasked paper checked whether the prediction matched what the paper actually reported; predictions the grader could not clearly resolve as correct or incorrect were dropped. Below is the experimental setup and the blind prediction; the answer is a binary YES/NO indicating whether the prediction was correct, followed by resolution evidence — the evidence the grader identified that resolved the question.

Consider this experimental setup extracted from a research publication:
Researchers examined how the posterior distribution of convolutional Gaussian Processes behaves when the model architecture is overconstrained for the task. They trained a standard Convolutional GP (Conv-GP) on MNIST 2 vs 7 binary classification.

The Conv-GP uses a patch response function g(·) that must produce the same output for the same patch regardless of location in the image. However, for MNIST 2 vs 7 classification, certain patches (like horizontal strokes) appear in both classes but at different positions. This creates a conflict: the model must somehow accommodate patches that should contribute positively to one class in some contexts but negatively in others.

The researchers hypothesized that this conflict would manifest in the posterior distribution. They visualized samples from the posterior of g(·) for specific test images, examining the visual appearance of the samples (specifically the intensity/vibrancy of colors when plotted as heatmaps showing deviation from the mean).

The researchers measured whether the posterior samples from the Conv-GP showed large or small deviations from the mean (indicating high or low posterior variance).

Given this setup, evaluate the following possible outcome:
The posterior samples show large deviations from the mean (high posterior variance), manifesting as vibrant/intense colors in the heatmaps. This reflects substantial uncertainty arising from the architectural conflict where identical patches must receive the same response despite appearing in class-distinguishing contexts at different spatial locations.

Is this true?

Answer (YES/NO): NO